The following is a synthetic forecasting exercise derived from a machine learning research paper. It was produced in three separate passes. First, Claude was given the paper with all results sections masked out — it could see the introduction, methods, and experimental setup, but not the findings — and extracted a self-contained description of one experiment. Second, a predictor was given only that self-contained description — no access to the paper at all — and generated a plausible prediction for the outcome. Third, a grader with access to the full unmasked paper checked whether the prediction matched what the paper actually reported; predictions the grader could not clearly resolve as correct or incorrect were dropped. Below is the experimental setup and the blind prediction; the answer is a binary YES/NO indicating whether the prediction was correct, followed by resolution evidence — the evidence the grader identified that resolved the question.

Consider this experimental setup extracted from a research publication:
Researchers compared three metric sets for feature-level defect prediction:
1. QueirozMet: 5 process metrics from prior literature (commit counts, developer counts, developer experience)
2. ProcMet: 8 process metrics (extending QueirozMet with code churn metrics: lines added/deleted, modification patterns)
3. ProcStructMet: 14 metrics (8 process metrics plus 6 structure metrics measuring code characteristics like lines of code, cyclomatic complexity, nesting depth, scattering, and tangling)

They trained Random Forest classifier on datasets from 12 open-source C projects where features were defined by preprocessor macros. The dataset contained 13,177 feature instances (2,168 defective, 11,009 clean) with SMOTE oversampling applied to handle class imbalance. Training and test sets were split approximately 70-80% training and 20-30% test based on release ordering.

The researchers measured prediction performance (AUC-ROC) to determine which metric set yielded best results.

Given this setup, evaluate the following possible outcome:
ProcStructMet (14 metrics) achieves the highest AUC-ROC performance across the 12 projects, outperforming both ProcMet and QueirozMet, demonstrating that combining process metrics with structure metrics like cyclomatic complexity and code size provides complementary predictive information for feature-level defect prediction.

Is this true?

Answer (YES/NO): YES